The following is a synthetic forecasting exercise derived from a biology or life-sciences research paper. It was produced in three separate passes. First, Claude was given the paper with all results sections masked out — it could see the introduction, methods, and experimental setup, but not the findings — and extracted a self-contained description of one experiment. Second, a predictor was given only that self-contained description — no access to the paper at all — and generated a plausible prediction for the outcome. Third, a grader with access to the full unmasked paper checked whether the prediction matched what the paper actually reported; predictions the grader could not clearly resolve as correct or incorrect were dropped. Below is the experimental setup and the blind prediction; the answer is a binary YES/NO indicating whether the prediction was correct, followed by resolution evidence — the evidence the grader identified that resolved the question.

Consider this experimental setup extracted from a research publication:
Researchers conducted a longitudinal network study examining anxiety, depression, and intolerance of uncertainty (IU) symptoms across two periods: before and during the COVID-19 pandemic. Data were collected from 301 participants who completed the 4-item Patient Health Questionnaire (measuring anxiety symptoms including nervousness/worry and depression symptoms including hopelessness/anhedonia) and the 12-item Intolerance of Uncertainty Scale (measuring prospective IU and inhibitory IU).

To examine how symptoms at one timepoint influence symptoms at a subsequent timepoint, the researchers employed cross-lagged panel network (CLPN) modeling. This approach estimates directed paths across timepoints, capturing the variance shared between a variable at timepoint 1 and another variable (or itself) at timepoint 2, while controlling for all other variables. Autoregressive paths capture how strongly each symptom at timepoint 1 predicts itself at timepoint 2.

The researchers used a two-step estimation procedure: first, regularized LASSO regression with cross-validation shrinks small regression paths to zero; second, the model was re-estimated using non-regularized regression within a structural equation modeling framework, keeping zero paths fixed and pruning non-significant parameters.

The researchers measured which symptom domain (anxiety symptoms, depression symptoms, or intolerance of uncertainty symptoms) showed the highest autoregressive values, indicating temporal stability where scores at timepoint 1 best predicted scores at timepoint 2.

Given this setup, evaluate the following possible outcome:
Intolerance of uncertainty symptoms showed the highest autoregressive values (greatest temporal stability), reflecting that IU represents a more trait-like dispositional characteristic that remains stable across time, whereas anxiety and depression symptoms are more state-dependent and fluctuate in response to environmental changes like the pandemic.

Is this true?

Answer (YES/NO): YES